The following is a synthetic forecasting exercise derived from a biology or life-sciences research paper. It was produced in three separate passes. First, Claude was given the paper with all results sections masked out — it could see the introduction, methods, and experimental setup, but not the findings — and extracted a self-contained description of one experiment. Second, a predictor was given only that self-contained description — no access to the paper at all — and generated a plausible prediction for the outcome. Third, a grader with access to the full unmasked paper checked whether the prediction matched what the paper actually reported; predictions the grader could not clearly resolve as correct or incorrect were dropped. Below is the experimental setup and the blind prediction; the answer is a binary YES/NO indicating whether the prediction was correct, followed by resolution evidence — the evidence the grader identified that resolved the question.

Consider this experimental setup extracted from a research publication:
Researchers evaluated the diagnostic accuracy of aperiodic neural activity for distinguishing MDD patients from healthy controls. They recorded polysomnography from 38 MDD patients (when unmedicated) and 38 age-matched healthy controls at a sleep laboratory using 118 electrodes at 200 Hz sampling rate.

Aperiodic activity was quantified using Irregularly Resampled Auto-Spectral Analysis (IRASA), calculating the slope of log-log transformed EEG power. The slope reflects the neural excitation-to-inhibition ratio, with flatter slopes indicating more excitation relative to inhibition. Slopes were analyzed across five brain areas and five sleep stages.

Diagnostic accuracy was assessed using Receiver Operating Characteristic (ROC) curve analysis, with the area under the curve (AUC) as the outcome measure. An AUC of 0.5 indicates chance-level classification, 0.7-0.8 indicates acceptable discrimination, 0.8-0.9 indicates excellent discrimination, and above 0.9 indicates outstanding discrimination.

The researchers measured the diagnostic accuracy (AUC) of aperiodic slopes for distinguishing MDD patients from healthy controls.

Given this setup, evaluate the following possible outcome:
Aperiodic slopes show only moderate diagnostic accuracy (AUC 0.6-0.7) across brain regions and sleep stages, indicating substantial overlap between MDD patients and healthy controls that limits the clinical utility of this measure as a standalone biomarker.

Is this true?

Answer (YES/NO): NO